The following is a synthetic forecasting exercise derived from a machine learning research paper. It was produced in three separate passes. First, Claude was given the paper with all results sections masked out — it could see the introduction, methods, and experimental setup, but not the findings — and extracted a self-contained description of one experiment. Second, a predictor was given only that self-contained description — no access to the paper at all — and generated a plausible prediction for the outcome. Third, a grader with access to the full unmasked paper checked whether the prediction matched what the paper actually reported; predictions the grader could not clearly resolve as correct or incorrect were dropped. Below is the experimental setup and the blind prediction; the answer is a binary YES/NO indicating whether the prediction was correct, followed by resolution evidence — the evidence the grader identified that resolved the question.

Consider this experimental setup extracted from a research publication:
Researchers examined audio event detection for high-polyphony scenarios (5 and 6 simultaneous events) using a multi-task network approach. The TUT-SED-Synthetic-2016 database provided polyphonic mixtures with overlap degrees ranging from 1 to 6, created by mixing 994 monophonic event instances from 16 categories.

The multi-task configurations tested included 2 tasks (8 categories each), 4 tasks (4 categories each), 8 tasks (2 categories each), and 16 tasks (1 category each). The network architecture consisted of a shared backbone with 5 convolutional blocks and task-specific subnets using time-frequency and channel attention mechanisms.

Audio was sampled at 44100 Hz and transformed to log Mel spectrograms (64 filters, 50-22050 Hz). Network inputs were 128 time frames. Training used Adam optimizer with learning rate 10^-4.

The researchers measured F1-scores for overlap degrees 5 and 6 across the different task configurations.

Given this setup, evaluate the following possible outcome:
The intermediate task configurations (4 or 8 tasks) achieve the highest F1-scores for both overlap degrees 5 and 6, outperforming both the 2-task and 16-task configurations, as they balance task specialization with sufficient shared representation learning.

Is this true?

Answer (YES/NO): YES